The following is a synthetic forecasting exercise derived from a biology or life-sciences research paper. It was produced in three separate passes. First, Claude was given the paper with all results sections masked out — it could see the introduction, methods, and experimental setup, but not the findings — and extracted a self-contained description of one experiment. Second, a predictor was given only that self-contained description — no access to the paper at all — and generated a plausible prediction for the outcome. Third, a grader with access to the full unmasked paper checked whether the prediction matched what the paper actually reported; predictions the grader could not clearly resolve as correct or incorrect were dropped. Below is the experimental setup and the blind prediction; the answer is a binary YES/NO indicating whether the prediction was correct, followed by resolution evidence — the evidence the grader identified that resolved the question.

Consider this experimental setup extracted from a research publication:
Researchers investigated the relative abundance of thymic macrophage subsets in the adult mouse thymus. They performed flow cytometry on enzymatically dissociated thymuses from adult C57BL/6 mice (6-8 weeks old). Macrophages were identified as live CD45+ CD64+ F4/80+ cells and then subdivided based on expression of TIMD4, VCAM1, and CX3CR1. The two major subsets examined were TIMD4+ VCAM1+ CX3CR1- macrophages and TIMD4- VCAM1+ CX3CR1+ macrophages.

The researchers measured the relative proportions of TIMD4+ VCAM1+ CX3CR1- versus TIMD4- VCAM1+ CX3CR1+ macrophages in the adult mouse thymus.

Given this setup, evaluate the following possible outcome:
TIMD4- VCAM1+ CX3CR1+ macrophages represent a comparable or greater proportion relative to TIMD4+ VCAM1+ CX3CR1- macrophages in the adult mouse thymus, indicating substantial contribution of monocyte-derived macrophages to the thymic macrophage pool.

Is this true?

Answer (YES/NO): NO